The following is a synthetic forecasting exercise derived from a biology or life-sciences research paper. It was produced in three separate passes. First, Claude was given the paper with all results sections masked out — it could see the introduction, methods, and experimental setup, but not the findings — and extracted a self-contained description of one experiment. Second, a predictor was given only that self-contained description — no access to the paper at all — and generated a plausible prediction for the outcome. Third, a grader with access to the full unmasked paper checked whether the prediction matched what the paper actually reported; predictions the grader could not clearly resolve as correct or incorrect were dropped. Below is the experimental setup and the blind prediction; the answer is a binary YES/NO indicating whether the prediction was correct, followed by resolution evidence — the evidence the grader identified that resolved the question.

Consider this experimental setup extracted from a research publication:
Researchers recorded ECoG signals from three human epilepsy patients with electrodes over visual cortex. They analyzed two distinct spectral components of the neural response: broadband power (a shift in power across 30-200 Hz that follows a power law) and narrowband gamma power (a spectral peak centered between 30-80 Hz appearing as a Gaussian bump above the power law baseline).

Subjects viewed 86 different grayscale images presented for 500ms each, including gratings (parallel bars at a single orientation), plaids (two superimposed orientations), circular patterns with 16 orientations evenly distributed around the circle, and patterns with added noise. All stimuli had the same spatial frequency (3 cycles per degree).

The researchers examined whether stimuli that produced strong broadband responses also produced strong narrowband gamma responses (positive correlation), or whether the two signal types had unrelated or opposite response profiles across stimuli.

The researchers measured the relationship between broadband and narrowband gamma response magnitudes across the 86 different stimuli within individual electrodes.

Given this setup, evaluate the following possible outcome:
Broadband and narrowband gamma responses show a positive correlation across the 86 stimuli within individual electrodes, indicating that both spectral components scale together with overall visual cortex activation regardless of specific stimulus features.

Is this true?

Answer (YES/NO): NO